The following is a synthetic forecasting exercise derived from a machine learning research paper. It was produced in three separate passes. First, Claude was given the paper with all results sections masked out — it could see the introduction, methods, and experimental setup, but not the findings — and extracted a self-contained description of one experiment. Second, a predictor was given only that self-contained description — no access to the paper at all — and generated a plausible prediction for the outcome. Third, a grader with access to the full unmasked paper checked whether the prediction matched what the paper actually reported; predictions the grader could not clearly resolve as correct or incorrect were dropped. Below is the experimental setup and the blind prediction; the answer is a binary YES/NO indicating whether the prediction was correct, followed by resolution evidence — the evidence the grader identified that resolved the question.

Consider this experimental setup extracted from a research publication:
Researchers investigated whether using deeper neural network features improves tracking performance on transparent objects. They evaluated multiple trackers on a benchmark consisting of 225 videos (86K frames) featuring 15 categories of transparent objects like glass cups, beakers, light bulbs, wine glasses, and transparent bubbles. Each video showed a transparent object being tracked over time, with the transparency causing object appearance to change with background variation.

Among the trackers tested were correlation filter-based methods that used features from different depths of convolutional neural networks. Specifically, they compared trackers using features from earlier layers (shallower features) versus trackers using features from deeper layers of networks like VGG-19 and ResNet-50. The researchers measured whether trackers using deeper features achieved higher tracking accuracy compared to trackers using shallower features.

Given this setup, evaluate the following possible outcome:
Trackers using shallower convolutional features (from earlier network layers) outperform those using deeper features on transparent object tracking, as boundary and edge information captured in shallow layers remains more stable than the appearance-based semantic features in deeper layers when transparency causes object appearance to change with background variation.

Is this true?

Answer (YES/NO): NO